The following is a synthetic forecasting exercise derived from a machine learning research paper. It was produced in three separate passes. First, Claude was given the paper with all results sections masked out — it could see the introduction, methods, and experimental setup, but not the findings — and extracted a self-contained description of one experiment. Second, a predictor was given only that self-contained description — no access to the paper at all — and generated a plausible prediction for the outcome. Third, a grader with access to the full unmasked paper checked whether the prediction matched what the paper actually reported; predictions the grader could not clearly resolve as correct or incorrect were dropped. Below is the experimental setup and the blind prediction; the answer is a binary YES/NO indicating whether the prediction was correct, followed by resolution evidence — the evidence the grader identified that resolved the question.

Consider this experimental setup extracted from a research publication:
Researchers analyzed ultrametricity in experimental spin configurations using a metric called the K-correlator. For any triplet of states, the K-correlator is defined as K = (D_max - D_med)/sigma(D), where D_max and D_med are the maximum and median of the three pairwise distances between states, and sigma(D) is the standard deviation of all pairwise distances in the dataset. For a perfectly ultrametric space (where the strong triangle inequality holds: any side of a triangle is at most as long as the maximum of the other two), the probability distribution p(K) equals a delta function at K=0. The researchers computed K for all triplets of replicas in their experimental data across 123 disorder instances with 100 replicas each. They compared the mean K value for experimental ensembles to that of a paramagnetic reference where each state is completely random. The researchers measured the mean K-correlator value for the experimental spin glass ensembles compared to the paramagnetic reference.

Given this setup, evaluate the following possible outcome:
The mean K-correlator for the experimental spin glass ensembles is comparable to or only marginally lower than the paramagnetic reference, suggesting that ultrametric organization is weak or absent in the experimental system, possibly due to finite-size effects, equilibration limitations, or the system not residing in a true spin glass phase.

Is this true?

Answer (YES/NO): NO